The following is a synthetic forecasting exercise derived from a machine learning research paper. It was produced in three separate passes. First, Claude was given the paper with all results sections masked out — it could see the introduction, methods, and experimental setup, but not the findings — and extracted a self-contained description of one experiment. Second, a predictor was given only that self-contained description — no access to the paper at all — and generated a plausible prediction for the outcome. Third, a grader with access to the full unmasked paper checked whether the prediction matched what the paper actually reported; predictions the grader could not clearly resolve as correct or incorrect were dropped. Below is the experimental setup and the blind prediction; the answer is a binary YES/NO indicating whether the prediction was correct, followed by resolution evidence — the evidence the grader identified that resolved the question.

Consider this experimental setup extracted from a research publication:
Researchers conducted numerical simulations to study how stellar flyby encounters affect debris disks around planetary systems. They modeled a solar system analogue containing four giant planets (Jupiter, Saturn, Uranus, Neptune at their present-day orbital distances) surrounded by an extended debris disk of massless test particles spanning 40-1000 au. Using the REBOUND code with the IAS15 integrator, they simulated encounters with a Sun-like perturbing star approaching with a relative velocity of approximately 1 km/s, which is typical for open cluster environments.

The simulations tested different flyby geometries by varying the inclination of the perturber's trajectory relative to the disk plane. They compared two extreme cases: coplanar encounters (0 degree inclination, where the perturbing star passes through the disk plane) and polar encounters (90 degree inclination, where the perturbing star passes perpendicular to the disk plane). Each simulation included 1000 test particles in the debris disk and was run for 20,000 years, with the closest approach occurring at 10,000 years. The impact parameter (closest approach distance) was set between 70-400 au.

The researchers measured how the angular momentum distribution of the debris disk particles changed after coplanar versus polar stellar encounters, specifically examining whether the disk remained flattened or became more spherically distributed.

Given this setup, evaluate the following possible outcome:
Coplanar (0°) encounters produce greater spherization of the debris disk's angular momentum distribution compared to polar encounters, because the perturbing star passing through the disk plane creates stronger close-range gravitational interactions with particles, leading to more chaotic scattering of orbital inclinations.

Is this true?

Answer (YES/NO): NO